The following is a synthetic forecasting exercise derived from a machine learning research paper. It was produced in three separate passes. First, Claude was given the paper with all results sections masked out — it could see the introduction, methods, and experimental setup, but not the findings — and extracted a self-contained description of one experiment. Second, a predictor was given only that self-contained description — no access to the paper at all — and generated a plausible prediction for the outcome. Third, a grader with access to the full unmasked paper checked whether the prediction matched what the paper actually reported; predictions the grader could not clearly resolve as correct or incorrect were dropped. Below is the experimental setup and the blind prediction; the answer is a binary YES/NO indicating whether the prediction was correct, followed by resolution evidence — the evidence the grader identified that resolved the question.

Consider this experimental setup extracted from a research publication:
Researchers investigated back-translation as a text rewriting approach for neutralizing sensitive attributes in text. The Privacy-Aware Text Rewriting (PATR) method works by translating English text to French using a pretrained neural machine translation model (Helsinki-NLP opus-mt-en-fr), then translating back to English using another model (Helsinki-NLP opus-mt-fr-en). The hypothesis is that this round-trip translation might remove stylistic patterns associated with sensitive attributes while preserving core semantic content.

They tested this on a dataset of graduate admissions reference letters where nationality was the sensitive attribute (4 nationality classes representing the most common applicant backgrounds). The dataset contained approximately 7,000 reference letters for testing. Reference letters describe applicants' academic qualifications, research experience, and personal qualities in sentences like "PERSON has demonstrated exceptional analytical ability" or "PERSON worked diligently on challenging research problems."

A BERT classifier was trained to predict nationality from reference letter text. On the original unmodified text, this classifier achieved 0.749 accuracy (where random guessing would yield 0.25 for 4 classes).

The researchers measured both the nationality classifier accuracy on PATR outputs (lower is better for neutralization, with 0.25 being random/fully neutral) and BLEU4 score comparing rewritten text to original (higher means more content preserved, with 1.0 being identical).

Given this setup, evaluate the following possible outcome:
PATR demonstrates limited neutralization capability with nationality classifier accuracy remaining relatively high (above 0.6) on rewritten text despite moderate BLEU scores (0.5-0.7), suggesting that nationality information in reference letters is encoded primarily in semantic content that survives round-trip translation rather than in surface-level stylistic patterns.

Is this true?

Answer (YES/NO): YES